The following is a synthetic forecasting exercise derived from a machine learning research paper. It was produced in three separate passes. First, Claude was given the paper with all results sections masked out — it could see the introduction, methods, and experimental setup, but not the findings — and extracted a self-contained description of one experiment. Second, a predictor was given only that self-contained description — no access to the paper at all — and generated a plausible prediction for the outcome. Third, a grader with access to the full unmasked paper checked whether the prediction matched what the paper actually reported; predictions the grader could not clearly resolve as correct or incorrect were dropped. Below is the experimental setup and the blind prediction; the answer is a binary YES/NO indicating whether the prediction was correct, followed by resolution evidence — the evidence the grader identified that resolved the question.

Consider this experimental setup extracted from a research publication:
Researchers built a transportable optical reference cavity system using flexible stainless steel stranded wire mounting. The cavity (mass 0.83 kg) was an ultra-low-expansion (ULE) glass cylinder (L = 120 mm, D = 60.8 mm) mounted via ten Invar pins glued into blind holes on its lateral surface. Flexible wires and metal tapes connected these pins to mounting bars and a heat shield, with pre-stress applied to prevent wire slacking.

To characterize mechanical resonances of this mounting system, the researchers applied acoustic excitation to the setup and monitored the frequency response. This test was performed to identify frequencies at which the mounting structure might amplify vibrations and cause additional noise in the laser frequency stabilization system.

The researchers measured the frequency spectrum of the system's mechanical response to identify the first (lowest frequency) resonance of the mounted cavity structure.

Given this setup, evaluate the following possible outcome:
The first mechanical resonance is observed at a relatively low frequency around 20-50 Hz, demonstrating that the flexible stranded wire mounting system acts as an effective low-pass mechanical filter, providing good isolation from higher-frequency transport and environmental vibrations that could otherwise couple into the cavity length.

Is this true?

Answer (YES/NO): NO